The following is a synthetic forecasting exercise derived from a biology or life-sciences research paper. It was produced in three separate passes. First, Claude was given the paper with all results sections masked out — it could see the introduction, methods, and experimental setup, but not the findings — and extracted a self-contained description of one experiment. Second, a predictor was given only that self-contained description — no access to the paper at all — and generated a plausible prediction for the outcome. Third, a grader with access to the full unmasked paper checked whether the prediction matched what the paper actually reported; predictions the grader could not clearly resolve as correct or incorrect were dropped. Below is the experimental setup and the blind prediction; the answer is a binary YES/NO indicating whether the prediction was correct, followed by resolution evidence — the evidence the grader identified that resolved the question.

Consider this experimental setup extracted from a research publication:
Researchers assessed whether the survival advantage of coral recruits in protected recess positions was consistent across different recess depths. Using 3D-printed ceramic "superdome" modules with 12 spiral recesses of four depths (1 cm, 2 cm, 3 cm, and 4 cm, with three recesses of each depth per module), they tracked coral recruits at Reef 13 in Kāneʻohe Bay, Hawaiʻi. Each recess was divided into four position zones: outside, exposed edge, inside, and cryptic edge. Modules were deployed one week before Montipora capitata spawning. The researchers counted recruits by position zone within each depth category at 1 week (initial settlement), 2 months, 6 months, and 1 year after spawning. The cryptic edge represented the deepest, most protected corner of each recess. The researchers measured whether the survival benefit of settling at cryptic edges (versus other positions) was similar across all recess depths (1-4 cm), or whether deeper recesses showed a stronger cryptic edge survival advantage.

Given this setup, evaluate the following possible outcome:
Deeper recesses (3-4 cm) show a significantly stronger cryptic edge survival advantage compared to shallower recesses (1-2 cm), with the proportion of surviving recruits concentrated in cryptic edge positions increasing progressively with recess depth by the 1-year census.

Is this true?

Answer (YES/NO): NO